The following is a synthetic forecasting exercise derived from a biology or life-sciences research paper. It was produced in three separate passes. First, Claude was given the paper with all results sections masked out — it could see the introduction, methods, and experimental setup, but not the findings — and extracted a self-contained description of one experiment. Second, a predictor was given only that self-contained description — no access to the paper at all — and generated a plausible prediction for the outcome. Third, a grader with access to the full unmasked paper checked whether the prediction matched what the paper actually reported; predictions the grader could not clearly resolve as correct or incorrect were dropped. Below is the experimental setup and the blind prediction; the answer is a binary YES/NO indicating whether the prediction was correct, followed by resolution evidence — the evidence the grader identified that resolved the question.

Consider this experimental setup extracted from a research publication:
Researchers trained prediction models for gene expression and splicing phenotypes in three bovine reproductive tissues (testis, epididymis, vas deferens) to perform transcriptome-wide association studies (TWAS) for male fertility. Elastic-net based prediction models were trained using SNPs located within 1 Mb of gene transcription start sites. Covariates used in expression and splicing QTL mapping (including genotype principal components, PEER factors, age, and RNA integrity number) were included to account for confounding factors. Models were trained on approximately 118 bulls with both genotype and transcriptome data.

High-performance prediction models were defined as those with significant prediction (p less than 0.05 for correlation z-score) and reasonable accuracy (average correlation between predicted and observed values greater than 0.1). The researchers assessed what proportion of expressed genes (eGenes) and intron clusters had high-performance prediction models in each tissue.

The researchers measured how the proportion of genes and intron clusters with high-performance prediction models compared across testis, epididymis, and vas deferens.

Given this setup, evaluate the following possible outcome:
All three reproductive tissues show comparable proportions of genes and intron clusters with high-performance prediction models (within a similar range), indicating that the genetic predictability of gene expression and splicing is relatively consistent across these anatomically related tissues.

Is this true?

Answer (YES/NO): NO